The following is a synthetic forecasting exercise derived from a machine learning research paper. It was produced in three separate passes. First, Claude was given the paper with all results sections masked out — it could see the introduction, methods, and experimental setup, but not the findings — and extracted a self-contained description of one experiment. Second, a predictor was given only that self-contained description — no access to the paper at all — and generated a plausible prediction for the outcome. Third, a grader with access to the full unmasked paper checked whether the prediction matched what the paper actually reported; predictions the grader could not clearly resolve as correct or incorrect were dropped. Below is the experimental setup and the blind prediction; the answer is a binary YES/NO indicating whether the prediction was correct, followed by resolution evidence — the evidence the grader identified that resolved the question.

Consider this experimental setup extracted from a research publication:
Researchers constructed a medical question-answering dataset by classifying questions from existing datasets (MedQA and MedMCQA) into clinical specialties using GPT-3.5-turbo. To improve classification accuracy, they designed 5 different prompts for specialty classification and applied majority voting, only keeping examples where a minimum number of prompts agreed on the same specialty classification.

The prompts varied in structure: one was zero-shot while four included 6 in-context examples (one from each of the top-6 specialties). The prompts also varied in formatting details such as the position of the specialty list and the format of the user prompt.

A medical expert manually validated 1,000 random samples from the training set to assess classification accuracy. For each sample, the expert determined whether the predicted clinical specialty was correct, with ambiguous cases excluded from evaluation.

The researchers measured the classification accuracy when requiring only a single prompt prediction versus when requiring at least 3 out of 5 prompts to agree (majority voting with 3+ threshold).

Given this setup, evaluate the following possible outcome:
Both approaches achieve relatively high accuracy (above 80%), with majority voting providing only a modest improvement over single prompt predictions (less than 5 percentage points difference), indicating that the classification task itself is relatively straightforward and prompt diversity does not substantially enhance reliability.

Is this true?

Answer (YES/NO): NO